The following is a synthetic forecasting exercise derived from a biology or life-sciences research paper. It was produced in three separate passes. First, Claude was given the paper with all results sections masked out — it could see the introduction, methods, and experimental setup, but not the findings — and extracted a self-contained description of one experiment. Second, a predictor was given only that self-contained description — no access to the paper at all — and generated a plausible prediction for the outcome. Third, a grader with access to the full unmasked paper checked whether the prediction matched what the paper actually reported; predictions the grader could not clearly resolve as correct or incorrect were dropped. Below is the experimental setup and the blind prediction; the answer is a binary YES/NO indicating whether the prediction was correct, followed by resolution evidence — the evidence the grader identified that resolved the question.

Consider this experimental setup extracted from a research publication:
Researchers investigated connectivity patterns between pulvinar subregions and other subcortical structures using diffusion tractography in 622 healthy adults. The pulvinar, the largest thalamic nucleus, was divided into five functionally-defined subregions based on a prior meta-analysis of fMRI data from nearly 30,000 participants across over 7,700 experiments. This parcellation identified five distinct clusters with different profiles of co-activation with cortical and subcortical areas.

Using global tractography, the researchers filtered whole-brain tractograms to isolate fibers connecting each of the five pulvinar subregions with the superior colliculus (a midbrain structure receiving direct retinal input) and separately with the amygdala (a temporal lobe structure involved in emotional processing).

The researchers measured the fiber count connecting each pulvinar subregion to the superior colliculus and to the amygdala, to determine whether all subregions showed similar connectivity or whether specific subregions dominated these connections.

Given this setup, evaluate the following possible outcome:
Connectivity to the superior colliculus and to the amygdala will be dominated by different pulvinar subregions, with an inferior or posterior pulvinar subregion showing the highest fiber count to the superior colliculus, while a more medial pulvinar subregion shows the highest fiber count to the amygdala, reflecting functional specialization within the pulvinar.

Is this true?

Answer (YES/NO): NO